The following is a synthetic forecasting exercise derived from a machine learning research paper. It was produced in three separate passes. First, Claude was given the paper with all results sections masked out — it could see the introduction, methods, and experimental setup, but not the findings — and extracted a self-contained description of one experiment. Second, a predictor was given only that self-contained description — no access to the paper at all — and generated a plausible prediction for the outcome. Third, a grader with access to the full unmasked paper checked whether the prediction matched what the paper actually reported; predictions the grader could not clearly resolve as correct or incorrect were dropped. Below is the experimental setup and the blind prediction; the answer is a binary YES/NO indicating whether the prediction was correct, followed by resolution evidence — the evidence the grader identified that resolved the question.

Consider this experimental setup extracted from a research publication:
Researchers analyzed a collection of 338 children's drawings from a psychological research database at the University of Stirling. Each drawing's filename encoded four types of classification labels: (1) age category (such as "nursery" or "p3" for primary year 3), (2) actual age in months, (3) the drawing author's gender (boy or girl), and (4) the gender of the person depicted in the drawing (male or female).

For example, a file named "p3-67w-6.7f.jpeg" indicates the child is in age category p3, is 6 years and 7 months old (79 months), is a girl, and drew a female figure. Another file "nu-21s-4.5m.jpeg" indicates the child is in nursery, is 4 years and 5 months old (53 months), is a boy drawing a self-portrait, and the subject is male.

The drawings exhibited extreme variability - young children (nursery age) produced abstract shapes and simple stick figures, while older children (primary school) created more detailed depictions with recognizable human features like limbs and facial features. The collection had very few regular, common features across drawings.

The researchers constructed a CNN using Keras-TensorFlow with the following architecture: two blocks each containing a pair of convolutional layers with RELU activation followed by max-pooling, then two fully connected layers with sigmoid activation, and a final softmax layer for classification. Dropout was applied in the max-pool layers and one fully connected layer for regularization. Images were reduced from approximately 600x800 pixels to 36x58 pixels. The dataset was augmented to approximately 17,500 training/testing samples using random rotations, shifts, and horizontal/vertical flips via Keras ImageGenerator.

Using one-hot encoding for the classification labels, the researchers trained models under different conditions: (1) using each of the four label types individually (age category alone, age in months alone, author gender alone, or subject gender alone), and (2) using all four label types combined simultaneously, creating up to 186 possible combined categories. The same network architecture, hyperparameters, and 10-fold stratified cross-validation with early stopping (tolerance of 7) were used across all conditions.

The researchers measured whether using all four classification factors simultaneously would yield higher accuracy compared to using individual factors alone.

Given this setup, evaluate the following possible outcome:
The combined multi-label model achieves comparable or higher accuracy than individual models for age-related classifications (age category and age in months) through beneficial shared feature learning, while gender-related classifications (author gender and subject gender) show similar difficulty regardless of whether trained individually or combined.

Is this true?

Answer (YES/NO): NO